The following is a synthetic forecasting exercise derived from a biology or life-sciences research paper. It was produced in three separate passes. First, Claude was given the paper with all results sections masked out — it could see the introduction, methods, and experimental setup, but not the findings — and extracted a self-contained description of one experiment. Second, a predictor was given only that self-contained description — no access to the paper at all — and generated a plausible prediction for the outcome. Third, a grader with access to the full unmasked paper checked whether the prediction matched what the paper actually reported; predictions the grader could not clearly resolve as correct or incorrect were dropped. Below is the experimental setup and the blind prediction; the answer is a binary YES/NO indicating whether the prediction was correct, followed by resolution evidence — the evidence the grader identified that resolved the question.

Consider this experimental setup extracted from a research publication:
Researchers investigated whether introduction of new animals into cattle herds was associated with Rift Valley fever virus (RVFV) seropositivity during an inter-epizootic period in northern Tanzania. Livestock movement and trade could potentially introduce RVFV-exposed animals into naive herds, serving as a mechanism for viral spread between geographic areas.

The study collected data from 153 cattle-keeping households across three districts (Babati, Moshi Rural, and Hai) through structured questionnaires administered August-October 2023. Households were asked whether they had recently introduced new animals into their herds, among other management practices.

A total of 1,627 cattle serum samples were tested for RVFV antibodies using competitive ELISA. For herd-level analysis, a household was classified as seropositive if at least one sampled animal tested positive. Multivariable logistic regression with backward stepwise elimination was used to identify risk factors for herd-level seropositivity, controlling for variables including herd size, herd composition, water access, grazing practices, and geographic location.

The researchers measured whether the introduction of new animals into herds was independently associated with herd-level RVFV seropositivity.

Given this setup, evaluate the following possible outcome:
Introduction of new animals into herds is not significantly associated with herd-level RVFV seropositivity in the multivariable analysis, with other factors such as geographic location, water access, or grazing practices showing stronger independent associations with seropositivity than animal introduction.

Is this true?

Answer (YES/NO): YES